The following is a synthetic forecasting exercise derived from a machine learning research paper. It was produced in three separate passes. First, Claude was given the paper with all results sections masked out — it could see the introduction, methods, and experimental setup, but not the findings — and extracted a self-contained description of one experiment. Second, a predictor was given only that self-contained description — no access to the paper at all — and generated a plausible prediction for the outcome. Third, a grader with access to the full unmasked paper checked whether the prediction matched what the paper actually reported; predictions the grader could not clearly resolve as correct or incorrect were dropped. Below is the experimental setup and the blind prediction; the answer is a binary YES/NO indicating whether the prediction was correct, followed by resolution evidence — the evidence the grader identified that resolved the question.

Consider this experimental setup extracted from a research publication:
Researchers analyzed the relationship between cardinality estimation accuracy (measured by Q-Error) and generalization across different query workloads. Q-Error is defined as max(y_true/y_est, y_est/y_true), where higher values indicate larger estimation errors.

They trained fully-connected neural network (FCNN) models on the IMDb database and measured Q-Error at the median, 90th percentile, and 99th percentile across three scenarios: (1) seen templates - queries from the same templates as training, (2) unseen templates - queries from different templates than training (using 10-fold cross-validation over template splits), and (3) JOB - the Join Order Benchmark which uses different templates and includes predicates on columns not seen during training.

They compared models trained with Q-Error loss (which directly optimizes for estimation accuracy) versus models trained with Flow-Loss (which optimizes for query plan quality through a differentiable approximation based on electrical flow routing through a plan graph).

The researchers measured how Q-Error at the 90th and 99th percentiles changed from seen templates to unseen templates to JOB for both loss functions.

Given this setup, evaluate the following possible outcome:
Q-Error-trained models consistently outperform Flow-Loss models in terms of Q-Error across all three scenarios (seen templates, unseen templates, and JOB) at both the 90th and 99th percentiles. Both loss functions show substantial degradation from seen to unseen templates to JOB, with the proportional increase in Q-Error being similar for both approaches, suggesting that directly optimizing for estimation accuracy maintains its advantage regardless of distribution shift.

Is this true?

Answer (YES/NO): NO